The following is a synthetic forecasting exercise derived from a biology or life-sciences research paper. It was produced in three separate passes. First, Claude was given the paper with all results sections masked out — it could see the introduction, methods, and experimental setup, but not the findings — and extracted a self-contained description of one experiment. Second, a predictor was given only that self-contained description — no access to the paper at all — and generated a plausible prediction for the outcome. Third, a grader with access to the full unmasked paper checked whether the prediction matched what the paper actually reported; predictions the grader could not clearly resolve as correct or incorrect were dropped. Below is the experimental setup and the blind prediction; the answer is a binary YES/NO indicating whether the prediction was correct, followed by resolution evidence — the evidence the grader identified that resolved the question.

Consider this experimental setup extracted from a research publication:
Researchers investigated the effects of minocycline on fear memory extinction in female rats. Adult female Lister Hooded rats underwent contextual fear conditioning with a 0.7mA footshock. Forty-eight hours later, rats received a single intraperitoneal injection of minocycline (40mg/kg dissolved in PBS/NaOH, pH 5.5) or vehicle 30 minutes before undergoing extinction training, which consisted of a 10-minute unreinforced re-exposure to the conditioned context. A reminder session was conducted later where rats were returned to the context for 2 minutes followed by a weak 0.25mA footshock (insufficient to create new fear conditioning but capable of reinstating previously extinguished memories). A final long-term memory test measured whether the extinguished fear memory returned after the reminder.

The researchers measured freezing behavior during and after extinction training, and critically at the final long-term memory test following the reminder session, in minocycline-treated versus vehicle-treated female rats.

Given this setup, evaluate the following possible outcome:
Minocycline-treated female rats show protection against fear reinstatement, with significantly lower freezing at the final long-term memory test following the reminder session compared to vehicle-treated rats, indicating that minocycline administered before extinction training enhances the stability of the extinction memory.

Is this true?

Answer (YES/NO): NO